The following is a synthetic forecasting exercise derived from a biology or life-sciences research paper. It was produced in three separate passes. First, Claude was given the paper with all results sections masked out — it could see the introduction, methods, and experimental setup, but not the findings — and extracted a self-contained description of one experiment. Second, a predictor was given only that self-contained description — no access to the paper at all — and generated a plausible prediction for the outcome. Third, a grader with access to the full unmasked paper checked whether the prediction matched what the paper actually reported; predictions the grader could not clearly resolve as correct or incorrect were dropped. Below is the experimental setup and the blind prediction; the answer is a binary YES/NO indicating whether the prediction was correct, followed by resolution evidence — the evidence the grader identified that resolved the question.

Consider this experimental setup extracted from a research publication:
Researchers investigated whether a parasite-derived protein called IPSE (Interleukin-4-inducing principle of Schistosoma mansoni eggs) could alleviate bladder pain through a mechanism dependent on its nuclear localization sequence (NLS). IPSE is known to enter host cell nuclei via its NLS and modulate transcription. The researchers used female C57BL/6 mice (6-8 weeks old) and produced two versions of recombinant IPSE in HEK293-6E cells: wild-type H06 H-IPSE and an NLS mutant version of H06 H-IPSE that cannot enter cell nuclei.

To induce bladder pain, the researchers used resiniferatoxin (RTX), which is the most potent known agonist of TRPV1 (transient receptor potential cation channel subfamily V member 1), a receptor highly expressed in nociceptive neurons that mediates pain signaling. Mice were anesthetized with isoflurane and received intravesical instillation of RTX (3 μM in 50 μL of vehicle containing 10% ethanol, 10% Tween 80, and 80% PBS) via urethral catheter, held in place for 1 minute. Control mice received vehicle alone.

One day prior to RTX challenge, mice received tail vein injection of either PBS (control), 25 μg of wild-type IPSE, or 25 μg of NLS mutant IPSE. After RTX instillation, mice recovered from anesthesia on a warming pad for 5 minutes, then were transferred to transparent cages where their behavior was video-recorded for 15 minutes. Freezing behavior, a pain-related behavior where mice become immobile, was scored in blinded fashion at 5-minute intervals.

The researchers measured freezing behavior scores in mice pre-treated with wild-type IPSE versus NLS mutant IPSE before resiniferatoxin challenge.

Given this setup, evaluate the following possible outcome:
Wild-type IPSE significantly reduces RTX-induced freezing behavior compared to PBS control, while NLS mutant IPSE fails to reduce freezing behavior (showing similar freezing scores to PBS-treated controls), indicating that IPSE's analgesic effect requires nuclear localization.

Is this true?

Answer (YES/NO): YES